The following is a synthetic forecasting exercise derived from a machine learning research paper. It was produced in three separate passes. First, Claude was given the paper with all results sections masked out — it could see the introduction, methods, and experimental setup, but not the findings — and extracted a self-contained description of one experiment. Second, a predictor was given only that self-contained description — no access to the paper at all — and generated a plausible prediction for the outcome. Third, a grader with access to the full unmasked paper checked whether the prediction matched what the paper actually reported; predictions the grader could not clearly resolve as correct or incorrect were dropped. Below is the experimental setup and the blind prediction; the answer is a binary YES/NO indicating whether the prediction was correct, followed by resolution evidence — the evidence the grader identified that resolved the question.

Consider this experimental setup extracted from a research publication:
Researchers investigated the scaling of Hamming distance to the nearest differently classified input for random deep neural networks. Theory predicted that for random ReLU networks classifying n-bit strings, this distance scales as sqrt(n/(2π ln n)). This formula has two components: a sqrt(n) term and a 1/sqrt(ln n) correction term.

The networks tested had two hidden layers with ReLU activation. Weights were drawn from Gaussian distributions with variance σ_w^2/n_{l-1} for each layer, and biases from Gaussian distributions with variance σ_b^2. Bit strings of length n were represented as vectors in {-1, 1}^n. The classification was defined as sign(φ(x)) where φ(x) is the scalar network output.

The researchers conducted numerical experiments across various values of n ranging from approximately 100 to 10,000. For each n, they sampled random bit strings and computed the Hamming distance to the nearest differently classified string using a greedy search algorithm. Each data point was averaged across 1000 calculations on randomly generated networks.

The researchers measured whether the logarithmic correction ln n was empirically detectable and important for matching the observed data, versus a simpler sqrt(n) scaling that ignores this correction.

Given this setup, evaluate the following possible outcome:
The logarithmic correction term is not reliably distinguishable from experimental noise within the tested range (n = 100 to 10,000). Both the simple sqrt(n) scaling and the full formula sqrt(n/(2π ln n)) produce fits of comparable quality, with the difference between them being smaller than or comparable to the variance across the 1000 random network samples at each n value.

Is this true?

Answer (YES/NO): NO